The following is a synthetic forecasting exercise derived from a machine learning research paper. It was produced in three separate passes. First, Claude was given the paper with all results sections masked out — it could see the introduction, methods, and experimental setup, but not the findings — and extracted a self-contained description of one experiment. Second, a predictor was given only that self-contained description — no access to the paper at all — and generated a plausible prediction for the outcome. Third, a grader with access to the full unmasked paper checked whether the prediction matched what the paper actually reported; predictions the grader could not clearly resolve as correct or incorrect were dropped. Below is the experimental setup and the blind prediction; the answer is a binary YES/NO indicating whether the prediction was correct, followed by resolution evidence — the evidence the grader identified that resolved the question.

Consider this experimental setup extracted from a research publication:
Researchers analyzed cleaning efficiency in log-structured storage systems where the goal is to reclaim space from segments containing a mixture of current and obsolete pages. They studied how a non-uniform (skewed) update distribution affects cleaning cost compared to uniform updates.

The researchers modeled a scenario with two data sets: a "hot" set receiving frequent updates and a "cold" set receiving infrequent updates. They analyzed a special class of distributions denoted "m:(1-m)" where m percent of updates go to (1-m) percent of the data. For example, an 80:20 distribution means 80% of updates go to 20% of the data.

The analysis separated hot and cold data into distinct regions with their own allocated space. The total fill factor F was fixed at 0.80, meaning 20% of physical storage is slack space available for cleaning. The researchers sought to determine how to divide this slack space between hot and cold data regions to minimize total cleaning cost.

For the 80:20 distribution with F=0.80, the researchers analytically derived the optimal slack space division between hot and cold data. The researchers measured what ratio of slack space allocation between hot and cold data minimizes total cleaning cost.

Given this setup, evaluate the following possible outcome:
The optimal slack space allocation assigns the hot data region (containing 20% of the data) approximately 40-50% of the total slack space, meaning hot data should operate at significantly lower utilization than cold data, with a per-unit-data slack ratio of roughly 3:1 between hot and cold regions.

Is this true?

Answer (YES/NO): NO